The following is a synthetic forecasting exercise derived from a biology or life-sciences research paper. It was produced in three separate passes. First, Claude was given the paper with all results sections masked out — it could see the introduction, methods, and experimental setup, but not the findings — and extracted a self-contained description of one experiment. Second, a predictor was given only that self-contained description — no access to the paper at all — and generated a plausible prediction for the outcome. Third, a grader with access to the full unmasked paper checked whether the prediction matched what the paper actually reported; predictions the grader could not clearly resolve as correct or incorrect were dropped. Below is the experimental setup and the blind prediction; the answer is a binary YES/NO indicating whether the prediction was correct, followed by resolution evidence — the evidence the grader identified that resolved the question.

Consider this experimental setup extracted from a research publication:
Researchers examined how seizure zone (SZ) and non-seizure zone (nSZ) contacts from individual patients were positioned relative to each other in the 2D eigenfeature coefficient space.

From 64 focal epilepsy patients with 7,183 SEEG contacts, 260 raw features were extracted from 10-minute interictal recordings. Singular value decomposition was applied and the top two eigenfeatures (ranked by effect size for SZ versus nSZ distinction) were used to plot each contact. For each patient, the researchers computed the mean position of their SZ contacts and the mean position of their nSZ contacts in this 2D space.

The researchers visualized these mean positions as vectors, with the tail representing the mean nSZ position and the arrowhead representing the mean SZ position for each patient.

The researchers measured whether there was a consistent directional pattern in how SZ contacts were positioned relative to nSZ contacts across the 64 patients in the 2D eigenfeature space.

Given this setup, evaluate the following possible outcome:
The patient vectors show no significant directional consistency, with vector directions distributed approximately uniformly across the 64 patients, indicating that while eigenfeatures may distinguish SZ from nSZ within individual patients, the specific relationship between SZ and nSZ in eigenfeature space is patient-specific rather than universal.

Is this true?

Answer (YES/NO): NO